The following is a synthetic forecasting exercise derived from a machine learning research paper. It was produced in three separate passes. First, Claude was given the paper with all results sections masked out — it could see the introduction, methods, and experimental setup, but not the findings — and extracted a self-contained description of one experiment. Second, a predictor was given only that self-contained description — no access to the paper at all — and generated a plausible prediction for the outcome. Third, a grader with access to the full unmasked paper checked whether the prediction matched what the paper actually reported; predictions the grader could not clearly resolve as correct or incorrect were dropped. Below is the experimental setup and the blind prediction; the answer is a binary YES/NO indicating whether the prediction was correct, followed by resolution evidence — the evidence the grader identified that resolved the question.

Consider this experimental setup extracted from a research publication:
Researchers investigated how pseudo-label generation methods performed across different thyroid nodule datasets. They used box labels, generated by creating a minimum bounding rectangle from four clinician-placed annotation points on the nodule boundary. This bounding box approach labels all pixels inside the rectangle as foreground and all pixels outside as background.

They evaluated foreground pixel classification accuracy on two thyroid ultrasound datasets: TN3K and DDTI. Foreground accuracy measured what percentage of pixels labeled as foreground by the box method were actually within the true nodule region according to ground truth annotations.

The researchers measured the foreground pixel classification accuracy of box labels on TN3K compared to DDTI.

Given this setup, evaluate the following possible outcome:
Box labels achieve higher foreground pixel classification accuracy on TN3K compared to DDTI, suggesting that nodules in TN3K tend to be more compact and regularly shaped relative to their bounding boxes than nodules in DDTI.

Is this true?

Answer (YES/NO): NO